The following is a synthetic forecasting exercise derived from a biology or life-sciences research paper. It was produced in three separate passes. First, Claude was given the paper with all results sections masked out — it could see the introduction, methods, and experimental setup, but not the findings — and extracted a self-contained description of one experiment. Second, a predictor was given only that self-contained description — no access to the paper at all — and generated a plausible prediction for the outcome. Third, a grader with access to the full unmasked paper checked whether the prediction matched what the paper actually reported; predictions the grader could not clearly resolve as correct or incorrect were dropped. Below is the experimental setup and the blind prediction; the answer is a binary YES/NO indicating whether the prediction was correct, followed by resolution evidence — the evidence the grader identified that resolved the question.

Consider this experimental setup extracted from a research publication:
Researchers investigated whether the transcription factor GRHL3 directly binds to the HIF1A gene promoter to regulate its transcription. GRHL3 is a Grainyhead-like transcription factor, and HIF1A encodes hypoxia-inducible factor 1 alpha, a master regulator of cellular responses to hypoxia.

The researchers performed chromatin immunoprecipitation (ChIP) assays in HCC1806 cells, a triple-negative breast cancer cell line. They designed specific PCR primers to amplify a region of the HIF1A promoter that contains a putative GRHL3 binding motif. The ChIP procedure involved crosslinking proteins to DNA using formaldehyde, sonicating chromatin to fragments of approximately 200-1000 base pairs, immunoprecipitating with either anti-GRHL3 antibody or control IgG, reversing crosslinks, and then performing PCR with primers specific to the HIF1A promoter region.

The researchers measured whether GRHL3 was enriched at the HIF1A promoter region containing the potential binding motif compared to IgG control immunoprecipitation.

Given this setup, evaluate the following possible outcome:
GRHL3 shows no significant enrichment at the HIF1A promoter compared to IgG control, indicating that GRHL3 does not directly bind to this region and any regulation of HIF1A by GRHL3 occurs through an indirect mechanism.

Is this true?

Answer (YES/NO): NO